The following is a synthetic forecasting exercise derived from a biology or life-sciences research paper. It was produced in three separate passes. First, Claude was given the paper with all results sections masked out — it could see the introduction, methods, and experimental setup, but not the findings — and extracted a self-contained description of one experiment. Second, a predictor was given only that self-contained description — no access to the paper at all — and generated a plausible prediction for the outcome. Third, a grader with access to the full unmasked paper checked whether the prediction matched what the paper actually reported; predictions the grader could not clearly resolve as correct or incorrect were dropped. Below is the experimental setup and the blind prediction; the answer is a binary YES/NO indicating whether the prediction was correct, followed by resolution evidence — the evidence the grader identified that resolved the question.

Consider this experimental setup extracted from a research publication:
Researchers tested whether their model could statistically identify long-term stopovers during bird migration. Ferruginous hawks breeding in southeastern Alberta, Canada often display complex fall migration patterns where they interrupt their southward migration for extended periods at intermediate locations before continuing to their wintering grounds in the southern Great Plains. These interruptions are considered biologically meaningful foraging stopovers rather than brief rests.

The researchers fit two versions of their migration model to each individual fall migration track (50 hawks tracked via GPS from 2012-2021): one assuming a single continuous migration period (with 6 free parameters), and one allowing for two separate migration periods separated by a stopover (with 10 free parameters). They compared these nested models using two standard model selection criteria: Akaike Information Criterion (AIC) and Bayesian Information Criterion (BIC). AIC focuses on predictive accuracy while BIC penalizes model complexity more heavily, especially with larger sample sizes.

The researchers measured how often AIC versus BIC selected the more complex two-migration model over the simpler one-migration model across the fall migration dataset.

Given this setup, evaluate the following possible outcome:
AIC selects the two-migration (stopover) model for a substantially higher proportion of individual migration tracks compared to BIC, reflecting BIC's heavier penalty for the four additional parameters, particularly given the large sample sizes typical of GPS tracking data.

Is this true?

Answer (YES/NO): NO